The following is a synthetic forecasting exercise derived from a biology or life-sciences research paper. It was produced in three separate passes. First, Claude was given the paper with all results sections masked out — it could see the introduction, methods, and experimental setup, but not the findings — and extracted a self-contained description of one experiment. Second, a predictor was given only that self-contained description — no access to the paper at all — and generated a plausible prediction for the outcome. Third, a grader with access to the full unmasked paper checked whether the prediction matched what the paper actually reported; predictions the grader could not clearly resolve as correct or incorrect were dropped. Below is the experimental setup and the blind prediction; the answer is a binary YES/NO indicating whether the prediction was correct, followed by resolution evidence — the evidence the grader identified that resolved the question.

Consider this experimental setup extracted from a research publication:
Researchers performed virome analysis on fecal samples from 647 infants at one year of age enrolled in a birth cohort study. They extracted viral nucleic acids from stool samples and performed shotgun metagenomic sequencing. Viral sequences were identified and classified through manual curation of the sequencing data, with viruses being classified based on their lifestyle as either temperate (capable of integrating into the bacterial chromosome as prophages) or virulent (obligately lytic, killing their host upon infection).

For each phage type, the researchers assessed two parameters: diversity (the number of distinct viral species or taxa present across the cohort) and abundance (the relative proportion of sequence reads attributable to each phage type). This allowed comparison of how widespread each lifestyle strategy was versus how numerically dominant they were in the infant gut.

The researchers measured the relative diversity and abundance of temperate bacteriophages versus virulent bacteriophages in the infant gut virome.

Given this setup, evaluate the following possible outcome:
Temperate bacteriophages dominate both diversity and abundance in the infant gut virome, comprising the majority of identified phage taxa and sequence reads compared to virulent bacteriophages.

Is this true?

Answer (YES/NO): NO